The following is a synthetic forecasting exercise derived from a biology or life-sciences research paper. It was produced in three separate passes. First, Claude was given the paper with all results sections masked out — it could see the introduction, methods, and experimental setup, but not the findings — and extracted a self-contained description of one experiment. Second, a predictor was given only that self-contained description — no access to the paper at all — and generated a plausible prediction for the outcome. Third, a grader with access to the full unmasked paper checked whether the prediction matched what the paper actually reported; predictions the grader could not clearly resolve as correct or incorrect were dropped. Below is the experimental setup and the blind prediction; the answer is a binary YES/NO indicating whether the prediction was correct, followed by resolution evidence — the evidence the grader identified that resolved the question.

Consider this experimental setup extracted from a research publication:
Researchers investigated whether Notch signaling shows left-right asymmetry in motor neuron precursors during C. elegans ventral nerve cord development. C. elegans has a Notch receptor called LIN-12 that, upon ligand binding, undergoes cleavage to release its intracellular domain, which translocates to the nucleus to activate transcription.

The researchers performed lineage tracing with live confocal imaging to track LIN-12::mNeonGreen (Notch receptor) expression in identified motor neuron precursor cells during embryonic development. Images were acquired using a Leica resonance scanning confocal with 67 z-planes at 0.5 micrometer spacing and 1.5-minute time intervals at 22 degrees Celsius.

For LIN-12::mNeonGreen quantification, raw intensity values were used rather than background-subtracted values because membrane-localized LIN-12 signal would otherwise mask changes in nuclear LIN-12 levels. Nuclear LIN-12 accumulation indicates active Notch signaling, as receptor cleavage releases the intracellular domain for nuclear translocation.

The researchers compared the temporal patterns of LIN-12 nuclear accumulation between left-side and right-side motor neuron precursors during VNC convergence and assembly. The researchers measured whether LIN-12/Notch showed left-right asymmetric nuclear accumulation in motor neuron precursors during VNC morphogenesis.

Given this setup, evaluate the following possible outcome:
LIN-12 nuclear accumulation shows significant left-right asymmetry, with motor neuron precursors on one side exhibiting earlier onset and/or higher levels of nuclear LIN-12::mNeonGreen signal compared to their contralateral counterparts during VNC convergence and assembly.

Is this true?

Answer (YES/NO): YES